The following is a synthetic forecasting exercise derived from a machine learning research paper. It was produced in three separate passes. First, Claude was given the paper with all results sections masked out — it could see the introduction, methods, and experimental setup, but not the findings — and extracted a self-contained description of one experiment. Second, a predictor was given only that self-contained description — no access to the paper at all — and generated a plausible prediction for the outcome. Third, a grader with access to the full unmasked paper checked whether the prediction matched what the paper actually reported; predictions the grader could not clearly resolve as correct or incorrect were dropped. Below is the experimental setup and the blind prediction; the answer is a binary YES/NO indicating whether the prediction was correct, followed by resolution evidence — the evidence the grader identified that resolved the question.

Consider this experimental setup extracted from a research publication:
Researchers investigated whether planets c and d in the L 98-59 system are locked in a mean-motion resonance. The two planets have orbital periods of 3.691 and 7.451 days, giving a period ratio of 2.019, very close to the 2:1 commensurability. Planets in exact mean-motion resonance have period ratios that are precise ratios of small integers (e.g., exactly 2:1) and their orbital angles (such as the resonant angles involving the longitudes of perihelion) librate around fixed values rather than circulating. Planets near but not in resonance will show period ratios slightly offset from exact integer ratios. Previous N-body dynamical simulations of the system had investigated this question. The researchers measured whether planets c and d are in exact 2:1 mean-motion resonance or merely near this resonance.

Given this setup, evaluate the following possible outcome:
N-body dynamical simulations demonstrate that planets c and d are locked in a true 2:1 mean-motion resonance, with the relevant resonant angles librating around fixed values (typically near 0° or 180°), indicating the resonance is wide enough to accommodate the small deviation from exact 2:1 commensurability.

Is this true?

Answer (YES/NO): NO